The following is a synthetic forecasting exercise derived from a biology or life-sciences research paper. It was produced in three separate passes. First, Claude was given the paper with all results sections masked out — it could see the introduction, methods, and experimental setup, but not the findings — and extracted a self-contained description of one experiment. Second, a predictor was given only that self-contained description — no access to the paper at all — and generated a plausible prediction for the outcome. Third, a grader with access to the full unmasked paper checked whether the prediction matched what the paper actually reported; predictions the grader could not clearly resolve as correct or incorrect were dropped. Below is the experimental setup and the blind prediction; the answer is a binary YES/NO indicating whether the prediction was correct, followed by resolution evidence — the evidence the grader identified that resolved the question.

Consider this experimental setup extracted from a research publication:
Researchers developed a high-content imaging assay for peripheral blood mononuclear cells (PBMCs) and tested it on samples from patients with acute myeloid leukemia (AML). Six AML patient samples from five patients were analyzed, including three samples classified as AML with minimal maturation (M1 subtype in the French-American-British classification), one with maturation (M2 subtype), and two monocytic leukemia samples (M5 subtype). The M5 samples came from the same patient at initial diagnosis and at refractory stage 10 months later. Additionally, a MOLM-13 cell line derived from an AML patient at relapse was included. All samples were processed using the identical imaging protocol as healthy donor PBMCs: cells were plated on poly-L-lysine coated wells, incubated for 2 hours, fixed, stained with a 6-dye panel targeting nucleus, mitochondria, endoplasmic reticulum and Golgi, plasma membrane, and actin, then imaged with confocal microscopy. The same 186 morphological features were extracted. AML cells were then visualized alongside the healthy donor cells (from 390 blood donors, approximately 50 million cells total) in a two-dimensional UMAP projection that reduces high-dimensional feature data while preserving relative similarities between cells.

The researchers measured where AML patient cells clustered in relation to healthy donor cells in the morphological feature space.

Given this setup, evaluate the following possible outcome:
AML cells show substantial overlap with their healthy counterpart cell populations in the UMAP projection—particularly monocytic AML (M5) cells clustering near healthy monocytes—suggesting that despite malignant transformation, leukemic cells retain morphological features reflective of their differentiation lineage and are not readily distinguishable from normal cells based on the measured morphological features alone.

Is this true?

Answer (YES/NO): NO